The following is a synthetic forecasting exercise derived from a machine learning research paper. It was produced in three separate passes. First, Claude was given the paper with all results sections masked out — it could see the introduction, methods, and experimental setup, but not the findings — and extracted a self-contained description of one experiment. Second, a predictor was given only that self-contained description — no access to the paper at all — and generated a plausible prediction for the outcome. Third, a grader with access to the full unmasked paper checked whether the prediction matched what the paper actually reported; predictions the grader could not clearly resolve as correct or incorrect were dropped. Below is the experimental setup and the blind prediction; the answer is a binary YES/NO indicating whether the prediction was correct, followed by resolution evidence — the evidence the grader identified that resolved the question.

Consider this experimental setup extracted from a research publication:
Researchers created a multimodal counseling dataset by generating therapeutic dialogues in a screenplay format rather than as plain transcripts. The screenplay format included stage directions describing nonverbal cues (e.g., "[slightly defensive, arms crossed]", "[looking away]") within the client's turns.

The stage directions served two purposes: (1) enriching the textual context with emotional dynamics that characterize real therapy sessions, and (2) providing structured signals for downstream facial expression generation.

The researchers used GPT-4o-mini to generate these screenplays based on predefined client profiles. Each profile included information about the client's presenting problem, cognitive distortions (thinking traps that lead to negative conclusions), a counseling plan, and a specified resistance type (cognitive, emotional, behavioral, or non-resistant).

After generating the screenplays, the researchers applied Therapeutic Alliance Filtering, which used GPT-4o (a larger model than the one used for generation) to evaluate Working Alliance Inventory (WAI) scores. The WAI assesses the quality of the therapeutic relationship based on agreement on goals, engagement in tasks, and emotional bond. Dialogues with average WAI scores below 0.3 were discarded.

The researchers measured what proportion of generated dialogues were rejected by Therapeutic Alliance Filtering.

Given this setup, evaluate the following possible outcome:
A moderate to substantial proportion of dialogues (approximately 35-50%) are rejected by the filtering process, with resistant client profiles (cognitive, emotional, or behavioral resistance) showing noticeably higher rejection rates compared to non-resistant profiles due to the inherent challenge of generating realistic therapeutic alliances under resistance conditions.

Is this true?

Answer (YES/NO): NO